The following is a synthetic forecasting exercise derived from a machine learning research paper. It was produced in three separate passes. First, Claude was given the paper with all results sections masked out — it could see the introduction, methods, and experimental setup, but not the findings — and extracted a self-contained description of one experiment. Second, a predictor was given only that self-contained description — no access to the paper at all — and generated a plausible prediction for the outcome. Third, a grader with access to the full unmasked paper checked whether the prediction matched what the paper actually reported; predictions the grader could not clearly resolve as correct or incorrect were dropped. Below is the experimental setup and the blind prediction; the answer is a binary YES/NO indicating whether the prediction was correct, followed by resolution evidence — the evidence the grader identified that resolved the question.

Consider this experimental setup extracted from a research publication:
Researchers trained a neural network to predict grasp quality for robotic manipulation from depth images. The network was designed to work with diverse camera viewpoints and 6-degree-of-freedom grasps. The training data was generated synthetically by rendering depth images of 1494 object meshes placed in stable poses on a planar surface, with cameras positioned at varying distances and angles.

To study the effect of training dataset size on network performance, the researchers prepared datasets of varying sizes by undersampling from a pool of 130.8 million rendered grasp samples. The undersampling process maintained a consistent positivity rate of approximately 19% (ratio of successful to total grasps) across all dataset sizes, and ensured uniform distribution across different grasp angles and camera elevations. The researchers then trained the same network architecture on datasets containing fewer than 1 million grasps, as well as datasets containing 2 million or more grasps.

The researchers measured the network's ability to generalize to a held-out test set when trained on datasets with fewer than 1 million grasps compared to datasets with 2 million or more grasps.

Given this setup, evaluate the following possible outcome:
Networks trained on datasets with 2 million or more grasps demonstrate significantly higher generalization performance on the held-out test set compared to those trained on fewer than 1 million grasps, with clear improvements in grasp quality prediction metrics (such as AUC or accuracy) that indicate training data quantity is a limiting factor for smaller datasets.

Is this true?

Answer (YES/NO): YES